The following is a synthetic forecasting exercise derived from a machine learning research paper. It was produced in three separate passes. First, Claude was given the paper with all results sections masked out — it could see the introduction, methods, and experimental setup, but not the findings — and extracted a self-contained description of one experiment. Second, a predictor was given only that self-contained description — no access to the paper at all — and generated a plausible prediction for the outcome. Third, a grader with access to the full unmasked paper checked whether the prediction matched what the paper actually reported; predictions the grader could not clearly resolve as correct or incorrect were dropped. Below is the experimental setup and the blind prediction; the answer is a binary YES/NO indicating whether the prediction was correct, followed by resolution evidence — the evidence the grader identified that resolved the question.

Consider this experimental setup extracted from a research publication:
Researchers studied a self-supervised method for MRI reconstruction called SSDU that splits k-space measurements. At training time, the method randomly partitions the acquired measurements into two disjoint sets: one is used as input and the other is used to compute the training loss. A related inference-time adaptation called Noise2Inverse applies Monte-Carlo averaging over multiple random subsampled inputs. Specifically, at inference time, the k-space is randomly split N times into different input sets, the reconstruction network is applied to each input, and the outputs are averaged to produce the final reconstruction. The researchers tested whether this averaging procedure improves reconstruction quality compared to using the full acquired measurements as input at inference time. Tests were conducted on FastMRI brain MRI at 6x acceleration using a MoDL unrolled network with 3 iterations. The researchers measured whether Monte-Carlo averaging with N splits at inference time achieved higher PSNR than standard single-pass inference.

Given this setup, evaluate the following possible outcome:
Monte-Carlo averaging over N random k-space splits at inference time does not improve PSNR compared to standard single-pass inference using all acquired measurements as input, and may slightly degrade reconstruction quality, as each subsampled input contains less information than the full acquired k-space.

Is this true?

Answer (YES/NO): YES